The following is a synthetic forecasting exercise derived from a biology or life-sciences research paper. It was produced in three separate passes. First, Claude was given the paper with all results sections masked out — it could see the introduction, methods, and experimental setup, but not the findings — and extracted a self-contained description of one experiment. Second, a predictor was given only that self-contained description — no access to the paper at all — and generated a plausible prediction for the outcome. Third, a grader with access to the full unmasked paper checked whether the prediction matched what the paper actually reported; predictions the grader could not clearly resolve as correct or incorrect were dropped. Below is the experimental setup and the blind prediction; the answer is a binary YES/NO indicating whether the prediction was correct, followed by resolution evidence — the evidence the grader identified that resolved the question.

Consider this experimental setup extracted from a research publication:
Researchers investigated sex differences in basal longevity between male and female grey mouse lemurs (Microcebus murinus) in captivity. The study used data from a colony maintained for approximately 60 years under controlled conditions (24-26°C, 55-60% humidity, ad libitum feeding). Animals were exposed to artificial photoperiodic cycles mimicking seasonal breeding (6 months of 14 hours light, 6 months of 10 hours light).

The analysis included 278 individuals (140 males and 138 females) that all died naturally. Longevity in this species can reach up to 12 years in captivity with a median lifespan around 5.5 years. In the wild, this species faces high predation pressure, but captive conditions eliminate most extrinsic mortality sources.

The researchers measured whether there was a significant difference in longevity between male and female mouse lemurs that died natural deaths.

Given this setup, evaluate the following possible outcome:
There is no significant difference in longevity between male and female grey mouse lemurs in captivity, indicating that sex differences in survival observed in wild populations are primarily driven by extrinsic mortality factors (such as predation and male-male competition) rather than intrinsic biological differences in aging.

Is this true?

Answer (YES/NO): YES